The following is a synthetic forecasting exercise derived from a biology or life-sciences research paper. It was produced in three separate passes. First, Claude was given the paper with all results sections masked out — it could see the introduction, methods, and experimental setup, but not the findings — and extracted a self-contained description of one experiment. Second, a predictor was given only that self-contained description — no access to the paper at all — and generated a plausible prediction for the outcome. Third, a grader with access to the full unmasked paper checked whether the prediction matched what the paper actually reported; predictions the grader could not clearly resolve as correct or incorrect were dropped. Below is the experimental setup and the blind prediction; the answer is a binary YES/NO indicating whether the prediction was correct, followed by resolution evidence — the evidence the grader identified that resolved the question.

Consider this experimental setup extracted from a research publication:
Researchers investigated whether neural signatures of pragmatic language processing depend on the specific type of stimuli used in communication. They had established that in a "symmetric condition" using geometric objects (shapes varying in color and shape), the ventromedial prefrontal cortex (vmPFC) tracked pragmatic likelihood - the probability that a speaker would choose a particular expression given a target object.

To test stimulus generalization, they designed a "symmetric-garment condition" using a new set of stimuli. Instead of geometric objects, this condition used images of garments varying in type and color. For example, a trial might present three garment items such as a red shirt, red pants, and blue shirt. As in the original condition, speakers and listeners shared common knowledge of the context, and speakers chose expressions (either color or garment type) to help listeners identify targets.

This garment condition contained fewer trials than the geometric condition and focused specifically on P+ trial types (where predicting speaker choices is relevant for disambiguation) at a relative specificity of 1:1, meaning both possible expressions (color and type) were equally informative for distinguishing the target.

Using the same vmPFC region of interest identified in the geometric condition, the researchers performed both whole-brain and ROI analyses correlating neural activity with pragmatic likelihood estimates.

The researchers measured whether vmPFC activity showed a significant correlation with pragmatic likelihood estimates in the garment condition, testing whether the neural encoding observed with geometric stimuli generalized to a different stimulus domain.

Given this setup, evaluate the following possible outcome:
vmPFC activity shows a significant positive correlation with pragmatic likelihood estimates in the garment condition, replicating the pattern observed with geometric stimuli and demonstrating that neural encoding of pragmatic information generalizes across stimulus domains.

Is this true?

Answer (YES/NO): YES